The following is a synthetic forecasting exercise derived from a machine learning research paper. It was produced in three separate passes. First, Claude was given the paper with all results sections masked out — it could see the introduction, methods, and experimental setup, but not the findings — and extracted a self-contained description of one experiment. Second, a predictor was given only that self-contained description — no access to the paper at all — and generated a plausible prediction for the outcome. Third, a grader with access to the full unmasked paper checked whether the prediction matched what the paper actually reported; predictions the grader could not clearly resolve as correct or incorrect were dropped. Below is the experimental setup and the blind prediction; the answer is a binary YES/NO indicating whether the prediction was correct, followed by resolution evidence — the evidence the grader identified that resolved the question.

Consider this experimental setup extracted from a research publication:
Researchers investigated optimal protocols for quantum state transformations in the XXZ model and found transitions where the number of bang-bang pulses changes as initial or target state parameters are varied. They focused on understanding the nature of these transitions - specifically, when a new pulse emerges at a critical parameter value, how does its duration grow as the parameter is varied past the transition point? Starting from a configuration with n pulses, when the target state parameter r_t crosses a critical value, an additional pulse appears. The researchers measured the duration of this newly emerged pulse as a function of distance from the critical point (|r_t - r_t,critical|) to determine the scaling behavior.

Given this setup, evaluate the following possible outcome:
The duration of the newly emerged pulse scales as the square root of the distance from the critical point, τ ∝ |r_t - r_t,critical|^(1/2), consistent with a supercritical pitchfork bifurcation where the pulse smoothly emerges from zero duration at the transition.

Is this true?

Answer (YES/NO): NO